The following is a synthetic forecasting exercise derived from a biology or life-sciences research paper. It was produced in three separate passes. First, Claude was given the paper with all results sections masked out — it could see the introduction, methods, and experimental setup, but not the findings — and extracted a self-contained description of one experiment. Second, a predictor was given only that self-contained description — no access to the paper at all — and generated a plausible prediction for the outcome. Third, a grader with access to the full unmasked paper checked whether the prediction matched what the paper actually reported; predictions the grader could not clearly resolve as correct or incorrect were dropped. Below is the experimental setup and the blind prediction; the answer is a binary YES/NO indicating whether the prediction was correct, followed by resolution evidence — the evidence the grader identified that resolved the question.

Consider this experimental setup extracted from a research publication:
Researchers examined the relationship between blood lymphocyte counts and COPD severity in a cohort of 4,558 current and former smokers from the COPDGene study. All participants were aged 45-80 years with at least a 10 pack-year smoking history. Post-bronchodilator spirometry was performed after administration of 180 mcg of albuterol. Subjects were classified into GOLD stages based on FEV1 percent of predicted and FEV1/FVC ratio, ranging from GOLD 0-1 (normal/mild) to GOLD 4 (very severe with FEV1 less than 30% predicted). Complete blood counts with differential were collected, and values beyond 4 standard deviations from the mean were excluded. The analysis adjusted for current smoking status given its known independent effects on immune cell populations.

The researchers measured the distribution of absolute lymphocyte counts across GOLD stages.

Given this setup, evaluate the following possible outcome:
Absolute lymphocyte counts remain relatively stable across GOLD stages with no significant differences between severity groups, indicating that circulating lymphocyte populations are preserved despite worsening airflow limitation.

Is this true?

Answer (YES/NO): YES